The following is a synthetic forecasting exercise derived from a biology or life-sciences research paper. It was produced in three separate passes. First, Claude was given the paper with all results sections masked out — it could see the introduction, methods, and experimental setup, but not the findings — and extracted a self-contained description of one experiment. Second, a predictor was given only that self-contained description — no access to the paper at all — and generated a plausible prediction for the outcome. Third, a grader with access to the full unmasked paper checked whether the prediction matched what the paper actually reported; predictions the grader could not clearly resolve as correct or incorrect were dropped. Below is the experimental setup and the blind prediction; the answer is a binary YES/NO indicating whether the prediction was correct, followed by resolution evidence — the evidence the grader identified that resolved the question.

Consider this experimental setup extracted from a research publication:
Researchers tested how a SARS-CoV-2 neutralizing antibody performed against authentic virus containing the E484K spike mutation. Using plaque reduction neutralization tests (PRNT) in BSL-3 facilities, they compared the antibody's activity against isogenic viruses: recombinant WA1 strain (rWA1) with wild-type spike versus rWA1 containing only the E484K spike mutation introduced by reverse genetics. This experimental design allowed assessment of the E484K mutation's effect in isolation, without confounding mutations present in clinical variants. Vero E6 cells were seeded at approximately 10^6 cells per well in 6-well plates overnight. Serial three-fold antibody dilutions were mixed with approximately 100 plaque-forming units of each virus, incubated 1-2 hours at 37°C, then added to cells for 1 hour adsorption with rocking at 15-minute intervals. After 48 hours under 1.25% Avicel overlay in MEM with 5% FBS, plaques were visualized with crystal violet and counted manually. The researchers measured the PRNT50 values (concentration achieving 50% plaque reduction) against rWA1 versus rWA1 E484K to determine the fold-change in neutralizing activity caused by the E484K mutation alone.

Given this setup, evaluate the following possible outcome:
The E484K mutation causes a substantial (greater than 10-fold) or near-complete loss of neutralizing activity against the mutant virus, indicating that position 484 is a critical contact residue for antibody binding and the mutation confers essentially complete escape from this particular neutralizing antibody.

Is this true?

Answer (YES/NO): NO